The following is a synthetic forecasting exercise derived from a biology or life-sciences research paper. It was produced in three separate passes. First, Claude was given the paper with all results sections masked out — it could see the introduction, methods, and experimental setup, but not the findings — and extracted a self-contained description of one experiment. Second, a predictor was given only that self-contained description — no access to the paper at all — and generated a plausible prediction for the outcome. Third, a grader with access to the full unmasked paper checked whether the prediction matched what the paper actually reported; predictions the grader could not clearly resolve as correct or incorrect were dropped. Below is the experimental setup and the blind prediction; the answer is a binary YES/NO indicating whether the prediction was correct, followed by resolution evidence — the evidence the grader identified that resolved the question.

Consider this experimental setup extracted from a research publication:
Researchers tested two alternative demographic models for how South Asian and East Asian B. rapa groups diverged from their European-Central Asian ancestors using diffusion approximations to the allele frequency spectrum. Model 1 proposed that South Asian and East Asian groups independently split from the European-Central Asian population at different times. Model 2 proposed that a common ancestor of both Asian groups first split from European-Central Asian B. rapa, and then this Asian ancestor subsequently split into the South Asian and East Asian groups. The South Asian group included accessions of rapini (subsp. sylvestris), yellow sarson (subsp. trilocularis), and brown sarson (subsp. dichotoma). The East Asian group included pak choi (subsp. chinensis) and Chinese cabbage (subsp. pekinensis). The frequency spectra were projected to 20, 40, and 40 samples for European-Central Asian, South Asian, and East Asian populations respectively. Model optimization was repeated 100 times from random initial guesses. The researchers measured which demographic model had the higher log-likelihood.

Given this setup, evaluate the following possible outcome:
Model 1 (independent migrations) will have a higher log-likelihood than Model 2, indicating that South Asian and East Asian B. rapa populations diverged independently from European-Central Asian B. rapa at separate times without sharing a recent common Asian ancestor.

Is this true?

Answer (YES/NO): NO